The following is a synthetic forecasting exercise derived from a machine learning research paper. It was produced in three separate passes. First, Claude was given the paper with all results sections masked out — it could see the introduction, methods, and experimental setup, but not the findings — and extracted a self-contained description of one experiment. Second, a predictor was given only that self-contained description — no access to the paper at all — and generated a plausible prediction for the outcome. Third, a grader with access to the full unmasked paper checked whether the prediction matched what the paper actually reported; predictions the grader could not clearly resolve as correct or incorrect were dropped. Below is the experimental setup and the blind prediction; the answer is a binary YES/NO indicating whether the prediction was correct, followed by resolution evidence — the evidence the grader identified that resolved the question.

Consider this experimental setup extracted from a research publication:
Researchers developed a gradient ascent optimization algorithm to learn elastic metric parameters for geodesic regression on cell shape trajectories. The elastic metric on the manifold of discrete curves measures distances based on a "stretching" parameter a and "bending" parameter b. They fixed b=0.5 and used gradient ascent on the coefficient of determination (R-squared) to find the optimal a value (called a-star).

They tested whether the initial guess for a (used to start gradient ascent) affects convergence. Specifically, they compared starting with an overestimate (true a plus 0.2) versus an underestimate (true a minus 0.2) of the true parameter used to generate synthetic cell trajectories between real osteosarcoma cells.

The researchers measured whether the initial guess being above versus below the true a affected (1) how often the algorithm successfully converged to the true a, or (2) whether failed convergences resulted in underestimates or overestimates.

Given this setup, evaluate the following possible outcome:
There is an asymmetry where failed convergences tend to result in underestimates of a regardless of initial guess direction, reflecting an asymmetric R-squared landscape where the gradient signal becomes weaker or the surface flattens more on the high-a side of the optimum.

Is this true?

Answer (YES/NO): NO